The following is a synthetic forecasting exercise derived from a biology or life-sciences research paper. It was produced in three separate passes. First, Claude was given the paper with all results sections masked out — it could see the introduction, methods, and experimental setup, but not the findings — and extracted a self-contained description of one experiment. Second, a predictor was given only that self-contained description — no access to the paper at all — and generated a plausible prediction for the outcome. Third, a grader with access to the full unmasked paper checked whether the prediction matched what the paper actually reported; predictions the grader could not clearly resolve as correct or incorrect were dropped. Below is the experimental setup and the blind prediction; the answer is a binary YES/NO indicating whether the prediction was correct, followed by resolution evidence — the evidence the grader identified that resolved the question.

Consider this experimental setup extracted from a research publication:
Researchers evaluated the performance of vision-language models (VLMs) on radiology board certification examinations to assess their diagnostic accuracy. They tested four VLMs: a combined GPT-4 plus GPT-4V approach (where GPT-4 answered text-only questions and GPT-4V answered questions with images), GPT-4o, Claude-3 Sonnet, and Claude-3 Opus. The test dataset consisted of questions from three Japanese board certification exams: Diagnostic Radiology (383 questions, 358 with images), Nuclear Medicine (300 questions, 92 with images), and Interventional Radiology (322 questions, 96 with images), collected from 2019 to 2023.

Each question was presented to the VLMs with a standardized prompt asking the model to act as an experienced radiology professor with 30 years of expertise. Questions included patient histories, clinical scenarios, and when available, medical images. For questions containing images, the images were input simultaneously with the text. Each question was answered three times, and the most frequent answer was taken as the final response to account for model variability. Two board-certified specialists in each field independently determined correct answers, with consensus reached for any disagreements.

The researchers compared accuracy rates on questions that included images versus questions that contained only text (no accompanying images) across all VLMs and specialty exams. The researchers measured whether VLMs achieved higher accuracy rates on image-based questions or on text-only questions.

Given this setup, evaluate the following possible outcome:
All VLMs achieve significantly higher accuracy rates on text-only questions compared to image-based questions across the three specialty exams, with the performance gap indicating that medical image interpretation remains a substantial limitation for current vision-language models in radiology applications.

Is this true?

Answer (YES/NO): NO